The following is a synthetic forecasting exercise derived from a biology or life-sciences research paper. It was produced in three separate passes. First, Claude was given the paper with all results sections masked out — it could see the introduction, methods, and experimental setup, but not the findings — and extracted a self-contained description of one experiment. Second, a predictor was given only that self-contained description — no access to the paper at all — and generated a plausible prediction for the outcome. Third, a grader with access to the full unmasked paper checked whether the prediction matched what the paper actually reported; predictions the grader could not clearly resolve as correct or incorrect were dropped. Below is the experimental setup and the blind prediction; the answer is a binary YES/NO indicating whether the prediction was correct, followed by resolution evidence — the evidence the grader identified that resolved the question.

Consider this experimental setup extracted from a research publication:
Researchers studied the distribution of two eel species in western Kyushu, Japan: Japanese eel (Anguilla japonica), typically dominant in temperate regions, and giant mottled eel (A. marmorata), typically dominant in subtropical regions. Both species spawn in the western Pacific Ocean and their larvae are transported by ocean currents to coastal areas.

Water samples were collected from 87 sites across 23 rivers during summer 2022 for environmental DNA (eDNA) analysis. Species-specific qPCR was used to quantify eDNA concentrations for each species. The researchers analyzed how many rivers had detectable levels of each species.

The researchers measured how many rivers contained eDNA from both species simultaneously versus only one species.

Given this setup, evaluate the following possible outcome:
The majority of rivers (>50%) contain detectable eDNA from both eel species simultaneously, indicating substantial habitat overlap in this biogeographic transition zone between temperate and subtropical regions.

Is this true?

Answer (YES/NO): NO